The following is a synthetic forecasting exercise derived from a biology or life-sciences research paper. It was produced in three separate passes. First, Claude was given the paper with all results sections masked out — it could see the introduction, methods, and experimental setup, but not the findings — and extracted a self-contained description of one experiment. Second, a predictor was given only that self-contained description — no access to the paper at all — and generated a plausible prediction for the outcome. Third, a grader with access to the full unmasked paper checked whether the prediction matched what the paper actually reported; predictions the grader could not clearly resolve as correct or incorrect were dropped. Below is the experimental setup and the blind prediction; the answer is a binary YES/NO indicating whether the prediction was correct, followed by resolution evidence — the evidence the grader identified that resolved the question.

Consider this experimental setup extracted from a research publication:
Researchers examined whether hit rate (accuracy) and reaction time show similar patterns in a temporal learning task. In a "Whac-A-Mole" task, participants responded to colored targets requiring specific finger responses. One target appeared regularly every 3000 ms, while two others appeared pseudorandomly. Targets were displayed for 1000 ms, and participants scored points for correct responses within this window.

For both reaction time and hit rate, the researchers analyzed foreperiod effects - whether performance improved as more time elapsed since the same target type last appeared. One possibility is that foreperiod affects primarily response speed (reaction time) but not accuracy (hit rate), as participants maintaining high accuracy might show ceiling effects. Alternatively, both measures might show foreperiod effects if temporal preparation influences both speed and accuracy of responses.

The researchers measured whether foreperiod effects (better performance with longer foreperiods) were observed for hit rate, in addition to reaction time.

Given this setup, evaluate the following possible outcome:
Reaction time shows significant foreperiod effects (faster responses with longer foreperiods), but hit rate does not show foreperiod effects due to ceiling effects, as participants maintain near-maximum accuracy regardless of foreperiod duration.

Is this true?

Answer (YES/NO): NO